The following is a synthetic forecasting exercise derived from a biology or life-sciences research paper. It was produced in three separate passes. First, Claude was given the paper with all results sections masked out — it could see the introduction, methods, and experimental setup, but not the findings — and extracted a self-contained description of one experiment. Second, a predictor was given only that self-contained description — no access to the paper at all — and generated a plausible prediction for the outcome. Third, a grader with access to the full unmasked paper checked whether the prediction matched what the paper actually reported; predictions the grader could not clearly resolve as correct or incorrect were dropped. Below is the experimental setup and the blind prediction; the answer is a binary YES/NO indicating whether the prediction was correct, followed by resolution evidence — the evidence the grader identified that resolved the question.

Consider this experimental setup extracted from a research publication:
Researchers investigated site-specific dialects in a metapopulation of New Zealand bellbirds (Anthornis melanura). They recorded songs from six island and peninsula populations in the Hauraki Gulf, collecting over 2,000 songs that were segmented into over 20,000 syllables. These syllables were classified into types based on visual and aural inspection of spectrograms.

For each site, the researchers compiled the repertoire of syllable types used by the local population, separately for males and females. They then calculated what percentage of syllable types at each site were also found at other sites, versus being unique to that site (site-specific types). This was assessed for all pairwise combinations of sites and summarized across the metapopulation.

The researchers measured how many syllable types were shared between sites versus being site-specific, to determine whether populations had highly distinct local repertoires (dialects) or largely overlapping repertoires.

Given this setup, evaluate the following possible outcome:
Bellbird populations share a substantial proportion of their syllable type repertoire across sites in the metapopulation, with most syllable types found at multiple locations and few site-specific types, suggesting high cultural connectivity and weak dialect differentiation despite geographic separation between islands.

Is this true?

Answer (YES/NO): NO